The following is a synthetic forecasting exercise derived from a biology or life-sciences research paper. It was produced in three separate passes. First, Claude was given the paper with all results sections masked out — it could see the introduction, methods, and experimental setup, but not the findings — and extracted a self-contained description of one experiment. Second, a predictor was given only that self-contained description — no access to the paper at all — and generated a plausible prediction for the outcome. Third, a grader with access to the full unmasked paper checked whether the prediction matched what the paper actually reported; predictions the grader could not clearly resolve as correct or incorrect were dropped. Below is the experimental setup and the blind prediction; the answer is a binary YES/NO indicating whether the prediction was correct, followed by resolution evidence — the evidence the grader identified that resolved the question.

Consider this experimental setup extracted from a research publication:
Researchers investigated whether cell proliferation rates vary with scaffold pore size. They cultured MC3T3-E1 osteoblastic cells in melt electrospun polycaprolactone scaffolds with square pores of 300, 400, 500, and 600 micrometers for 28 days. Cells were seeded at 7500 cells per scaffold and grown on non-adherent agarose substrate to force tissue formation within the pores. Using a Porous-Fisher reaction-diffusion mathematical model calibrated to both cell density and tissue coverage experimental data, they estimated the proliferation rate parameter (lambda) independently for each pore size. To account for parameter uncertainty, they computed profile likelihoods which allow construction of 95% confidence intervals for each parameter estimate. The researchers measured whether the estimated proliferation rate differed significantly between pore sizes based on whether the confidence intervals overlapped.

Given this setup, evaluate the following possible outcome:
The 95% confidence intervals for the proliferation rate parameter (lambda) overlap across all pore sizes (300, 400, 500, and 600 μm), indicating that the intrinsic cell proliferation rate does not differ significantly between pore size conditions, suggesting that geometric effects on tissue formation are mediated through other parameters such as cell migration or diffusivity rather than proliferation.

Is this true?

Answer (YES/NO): YES